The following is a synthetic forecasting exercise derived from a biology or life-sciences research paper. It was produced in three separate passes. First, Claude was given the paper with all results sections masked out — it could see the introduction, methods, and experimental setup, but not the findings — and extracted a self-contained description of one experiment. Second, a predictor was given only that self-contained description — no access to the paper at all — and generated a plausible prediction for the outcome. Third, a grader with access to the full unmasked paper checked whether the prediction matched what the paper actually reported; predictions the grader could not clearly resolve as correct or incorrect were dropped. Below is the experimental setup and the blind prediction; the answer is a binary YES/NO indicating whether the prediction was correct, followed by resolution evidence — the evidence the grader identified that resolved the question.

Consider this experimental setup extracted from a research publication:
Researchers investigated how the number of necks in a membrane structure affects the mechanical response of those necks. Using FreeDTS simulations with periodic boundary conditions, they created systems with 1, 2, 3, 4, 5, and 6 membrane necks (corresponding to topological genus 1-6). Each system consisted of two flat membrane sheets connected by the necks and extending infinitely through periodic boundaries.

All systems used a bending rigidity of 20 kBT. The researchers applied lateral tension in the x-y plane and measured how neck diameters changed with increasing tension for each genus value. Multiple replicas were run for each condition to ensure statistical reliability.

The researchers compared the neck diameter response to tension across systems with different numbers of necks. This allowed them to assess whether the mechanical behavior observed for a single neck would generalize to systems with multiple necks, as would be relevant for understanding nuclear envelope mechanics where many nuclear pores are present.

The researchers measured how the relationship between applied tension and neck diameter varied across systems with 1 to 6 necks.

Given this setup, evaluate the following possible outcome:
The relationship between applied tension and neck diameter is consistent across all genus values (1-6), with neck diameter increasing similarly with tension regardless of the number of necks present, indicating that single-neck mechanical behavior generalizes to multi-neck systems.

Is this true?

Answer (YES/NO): NO